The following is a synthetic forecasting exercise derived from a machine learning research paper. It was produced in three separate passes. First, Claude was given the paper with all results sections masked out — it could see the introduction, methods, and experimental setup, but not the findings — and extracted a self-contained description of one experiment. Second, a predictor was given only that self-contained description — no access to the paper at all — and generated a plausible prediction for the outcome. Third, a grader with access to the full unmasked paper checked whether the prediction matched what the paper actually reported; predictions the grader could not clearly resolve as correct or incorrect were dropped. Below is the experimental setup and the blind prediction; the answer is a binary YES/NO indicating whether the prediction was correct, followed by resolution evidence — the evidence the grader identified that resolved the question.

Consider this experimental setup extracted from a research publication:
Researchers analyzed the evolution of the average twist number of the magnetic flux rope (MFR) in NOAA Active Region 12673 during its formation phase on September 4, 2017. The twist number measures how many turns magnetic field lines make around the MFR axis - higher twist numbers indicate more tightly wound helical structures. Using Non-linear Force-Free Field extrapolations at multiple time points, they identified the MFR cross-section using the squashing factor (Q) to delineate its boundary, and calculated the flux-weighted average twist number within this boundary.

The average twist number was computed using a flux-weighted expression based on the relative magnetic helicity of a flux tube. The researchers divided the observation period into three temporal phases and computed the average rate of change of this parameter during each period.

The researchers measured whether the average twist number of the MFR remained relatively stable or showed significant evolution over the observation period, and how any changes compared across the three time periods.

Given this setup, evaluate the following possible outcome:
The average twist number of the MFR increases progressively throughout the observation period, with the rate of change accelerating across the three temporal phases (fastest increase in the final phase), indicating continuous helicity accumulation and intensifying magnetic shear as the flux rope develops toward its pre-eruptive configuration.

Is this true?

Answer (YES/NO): NO